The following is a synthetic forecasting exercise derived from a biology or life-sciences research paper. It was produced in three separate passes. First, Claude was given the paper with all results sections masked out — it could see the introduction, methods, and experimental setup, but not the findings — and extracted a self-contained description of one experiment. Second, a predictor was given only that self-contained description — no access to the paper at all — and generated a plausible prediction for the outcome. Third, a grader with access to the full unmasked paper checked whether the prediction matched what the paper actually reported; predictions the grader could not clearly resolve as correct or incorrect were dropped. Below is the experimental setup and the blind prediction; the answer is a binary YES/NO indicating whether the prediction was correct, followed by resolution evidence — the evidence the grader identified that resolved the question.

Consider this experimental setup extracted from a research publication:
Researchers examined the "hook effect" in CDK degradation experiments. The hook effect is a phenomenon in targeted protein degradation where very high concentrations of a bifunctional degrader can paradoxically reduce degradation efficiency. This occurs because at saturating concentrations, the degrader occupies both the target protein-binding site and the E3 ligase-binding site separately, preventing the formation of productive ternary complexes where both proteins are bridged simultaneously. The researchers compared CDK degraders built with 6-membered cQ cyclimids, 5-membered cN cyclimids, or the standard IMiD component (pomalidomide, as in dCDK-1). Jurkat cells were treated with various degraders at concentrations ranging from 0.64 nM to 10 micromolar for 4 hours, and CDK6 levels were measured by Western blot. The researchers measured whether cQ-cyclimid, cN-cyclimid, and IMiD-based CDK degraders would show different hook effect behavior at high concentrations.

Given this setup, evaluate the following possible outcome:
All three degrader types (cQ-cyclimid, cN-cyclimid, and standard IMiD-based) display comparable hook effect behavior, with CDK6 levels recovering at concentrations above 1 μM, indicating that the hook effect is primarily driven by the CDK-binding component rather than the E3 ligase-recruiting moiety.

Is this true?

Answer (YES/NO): NO